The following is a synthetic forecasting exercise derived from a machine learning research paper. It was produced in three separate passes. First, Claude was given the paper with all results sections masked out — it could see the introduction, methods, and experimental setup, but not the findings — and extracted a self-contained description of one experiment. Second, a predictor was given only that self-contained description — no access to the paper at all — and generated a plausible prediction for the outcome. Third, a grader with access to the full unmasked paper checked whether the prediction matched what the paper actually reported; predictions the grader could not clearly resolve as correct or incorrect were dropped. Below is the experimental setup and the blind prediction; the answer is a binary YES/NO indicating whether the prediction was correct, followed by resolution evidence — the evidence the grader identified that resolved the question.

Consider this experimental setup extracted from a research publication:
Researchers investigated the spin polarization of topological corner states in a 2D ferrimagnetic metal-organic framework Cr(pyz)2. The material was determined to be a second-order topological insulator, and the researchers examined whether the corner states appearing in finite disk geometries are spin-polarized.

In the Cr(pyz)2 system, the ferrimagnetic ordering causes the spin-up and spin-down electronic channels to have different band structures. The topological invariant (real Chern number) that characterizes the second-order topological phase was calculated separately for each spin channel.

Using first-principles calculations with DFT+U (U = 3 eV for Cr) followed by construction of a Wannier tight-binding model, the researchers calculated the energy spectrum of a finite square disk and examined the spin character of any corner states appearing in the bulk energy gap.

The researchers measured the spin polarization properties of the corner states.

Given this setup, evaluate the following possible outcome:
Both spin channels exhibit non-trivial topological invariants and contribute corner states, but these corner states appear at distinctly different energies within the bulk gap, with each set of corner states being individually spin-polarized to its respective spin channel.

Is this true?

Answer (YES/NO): NO